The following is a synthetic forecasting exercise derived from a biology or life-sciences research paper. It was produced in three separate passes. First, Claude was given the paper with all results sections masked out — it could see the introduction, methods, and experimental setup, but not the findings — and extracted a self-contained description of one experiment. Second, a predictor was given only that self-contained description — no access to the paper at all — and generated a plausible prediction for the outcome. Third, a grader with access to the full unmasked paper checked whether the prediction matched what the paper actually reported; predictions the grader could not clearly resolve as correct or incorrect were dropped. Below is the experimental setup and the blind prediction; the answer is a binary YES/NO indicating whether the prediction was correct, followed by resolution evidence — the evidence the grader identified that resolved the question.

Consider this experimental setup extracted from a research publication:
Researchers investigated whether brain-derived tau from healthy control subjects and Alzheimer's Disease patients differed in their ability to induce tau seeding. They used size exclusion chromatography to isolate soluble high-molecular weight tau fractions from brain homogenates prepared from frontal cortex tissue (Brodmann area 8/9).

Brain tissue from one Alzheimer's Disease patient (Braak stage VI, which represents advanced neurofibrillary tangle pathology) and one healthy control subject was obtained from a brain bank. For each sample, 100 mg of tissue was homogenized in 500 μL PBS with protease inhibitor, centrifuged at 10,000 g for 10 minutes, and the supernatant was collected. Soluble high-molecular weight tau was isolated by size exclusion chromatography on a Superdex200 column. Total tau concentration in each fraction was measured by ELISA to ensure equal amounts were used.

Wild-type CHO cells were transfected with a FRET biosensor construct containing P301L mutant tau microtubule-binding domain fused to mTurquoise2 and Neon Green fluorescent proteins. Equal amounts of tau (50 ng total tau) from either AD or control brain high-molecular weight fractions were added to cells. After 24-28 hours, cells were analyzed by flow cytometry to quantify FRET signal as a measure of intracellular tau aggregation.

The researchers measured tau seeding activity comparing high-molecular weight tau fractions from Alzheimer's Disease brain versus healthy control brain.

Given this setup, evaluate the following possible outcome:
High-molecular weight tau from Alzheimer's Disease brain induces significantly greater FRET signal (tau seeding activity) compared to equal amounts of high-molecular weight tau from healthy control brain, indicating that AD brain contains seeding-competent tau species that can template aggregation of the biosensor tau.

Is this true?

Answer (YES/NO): YES